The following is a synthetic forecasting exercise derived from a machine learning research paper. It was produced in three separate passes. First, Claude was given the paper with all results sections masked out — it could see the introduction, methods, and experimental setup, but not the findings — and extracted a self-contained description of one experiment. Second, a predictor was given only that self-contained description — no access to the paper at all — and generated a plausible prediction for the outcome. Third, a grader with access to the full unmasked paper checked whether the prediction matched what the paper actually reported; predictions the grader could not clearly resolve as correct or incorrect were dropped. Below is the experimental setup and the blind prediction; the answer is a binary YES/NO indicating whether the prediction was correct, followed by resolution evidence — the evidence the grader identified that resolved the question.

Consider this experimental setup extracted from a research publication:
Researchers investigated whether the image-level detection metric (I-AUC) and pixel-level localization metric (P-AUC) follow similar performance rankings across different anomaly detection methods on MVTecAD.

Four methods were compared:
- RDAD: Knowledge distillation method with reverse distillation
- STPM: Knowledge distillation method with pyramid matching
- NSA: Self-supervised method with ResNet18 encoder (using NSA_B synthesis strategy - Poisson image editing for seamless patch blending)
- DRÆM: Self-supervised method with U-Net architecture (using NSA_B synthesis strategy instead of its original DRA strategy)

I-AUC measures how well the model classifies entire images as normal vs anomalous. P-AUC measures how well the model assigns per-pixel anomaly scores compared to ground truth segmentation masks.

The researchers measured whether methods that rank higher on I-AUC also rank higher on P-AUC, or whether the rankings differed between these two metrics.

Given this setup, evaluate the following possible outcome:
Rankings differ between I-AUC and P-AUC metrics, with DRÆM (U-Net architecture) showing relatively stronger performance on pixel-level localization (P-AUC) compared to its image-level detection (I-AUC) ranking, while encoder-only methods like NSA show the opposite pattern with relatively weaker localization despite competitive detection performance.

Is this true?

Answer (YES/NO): NO